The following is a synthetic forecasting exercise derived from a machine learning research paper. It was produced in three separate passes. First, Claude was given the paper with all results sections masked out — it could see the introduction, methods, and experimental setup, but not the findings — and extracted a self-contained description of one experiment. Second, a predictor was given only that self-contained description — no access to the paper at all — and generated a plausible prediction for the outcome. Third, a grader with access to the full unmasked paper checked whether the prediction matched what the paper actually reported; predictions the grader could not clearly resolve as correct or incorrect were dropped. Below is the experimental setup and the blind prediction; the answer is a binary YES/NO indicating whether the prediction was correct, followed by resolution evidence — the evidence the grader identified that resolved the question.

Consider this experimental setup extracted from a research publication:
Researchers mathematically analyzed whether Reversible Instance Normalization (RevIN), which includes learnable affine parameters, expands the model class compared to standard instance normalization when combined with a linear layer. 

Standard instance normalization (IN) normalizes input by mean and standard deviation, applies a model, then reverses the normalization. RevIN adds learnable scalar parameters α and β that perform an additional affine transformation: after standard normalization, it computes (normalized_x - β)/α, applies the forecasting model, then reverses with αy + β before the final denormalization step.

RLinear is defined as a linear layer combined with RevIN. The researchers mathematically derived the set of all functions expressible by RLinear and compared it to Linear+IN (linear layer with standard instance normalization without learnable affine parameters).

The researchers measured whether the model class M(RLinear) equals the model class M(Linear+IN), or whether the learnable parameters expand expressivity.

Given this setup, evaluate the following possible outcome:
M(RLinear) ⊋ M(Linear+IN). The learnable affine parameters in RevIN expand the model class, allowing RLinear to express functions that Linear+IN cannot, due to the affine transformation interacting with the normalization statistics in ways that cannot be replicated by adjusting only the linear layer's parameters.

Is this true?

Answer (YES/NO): NO